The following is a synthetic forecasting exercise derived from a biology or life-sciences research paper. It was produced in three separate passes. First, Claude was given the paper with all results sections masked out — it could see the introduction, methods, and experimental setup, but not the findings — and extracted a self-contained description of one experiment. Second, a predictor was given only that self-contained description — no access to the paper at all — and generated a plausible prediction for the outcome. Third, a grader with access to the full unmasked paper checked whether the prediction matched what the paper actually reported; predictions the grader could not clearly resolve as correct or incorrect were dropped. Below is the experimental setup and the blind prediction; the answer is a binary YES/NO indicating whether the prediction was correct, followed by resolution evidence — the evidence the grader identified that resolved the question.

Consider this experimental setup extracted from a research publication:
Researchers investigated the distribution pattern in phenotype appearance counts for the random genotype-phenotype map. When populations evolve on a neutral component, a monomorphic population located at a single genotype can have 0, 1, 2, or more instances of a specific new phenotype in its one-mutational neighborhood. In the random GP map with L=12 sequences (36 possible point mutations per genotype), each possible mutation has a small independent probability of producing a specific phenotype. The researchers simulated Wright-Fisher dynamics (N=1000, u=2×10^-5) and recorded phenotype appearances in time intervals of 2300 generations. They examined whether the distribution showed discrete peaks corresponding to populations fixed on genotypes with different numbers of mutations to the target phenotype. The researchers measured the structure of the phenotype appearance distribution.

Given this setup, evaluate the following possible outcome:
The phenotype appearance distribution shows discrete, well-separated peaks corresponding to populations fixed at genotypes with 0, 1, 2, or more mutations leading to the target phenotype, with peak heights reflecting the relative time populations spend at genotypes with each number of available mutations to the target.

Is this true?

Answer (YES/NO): YES